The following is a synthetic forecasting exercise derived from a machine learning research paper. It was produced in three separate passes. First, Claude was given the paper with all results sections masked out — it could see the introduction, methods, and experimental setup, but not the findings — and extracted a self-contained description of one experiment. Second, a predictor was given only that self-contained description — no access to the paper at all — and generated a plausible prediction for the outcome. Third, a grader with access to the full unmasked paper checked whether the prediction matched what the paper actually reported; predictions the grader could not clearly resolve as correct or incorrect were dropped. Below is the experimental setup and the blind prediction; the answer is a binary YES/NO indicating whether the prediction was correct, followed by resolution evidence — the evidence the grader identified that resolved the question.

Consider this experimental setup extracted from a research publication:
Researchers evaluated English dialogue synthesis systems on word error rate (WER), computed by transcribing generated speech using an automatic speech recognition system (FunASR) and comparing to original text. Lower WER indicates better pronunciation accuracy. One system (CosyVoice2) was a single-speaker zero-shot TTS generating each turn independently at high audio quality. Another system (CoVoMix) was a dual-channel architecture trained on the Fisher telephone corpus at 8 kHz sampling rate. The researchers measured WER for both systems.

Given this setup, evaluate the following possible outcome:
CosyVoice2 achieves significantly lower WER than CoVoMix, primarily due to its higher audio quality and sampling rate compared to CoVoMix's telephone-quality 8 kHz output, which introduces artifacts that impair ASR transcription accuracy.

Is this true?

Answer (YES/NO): YES